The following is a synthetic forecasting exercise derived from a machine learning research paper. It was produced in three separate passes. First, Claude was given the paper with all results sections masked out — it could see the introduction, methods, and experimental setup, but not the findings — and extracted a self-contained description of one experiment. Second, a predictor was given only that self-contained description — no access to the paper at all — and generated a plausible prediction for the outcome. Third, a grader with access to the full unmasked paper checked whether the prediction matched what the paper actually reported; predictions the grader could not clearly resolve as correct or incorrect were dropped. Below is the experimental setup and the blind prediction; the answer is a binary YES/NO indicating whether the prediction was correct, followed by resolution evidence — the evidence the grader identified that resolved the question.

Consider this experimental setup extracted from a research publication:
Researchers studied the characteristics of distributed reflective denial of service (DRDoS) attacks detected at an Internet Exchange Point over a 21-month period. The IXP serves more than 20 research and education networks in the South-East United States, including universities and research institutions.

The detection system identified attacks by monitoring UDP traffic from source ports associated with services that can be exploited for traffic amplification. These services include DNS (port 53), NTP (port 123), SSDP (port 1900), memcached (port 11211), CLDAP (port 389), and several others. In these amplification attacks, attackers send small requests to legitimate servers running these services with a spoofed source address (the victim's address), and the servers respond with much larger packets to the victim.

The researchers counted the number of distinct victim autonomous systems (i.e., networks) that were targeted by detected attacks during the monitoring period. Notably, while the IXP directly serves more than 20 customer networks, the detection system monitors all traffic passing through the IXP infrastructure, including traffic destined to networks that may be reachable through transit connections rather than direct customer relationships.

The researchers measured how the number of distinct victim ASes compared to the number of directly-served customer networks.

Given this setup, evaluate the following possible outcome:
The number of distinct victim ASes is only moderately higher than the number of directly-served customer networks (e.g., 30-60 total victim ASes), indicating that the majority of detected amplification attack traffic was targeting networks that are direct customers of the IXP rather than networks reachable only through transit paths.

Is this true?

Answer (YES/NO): YES